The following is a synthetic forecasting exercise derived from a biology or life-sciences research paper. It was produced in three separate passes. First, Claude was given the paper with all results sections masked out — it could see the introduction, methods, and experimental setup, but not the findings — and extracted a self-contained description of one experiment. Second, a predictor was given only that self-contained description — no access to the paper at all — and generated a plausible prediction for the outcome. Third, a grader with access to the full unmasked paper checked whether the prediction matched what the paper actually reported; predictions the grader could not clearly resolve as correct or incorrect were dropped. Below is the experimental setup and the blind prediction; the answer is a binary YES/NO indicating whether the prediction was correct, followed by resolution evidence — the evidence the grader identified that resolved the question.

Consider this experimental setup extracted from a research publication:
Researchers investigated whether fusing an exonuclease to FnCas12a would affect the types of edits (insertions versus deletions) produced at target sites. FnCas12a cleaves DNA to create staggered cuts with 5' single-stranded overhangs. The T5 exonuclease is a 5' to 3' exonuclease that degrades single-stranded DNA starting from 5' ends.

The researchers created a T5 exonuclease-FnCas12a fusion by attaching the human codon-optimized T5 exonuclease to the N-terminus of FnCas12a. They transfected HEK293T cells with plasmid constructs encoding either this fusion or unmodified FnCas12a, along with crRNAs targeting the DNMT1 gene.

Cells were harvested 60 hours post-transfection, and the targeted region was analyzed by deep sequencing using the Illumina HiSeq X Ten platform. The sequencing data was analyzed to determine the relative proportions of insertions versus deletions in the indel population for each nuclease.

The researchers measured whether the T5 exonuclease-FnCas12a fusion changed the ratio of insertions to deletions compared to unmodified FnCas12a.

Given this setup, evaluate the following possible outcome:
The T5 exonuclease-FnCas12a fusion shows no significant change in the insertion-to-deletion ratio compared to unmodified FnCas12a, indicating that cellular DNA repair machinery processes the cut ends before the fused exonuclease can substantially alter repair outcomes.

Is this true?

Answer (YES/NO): NO